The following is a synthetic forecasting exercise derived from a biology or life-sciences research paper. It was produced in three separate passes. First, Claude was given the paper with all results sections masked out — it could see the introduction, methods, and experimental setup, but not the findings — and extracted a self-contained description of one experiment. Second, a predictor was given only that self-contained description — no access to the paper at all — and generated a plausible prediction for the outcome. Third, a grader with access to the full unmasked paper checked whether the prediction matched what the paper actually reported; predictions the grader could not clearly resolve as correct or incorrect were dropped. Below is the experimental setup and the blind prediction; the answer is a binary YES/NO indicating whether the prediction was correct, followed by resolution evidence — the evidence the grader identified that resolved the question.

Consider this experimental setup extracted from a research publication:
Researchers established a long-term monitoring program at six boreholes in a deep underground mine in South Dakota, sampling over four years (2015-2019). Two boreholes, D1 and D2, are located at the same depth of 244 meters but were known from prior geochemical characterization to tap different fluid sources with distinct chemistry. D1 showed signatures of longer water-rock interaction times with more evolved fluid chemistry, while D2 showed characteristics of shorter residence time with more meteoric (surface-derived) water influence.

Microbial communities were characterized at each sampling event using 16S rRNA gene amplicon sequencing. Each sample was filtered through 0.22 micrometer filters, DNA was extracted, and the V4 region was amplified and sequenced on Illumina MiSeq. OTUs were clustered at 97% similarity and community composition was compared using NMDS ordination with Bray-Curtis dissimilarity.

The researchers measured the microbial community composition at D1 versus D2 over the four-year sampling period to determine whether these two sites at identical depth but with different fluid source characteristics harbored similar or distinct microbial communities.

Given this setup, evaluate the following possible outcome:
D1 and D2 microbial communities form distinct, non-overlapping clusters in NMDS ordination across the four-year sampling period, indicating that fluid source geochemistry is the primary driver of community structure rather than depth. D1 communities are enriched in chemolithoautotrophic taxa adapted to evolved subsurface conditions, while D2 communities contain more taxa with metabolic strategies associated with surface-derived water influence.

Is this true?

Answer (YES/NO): NO